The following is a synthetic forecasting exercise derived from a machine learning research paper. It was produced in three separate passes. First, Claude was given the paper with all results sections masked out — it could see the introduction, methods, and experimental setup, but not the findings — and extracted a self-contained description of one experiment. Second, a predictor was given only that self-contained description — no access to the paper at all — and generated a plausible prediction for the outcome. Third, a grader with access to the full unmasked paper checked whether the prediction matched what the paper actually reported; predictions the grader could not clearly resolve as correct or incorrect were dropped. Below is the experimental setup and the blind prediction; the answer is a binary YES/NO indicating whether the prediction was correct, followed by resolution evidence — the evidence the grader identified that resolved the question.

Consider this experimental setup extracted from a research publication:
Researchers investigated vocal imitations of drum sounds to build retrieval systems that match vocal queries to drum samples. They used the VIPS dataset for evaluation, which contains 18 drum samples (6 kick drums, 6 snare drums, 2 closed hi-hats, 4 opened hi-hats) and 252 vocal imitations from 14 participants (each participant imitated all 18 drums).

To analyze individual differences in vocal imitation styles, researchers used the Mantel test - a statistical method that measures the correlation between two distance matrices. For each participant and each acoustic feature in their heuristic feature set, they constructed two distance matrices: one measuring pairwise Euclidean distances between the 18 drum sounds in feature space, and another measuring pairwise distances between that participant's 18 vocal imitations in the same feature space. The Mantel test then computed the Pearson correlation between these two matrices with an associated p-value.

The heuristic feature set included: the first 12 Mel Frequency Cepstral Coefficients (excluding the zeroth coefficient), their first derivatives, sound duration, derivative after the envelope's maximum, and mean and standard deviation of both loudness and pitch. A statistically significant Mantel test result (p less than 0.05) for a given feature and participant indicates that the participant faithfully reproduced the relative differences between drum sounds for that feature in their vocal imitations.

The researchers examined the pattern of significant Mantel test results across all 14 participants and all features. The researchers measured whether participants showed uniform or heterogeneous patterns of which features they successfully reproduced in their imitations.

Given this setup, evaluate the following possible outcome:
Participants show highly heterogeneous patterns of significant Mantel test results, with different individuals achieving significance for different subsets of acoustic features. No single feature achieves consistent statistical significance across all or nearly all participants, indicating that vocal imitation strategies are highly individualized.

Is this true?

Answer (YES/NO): NO